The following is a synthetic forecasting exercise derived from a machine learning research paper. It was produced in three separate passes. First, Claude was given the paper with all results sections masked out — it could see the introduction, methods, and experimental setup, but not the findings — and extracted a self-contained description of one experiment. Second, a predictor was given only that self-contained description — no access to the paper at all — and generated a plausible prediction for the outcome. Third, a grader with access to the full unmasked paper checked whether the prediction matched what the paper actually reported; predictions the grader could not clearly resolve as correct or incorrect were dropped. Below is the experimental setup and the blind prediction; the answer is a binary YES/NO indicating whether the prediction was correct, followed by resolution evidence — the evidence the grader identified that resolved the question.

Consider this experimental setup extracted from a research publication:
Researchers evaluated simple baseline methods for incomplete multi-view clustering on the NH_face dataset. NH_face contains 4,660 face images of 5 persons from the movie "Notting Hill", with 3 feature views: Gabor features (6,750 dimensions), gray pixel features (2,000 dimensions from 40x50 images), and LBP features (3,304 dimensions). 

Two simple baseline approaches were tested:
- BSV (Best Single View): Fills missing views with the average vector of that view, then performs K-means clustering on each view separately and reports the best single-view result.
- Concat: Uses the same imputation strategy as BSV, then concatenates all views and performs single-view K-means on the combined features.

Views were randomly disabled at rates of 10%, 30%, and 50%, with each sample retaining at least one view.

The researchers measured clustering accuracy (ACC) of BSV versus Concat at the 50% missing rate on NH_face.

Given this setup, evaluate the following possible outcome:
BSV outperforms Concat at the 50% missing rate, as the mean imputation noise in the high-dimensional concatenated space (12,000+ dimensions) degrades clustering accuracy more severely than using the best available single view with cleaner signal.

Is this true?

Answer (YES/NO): NO